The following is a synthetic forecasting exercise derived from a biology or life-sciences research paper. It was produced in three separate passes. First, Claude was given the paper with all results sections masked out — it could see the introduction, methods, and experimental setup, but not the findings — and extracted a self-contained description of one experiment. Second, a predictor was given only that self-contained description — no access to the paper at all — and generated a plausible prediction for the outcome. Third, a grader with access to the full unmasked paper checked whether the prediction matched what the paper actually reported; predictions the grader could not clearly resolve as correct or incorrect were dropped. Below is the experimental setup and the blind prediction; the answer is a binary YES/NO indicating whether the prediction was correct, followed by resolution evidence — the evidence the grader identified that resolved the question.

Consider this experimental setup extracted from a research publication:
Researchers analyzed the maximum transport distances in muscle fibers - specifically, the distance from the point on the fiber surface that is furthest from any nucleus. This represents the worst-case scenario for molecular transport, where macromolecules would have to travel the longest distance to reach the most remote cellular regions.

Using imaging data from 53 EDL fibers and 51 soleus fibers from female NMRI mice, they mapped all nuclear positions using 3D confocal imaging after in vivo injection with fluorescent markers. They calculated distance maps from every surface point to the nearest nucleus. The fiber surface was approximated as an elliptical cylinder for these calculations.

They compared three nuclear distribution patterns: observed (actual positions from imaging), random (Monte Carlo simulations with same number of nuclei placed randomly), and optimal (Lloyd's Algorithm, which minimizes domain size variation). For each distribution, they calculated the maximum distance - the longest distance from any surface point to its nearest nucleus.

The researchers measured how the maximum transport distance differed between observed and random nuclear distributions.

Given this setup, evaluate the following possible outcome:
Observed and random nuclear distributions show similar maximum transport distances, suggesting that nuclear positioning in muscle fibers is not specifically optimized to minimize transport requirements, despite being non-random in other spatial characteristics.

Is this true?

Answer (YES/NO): NO